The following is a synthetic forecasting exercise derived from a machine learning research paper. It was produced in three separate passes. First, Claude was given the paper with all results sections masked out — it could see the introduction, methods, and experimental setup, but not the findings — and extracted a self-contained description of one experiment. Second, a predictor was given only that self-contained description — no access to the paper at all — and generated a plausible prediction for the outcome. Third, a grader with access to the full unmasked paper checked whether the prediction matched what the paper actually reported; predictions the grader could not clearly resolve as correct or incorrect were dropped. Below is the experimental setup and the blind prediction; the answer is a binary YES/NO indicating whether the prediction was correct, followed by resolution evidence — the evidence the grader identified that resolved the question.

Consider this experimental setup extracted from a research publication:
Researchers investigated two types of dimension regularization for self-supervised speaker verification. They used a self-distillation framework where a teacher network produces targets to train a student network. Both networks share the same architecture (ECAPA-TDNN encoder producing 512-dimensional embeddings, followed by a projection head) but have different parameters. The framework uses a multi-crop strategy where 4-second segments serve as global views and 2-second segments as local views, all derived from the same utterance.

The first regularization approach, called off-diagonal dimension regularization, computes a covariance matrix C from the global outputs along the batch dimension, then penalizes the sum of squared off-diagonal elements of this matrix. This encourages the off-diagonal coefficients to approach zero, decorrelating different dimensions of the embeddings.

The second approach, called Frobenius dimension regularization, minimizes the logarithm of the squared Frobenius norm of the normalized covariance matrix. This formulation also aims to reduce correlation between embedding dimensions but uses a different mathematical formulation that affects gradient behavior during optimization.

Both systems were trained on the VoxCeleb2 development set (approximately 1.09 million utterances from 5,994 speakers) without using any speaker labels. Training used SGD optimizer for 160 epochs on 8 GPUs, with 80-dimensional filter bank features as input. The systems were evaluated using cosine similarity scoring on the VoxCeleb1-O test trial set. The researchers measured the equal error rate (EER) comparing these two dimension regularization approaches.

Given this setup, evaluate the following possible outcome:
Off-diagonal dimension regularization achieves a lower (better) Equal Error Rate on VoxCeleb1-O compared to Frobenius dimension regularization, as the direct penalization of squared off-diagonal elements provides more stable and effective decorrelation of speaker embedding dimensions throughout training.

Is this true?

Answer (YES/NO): NO